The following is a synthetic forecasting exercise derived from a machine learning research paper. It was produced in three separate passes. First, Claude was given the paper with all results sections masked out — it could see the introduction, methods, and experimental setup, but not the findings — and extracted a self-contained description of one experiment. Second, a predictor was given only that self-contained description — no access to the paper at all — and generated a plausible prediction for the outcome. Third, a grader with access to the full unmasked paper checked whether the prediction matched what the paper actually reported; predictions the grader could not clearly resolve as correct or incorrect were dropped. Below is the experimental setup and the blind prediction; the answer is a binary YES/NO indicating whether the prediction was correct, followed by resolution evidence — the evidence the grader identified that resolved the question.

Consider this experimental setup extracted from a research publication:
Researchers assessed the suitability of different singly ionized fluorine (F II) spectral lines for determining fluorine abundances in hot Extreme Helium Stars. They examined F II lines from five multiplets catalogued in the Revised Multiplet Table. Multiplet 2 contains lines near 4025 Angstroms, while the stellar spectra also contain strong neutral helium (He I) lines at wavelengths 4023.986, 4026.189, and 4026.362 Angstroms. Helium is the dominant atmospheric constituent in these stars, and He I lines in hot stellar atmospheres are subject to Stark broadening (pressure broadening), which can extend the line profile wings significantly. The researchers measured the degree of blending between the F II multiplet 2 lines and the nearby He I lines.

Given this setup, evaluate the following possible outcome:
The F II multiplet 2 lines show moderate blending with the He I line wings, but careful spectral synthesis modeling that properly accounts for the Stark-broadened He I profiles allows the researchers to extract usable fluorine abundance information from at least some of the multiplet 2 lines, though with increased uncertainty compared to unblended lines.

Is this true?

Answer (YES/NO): NO